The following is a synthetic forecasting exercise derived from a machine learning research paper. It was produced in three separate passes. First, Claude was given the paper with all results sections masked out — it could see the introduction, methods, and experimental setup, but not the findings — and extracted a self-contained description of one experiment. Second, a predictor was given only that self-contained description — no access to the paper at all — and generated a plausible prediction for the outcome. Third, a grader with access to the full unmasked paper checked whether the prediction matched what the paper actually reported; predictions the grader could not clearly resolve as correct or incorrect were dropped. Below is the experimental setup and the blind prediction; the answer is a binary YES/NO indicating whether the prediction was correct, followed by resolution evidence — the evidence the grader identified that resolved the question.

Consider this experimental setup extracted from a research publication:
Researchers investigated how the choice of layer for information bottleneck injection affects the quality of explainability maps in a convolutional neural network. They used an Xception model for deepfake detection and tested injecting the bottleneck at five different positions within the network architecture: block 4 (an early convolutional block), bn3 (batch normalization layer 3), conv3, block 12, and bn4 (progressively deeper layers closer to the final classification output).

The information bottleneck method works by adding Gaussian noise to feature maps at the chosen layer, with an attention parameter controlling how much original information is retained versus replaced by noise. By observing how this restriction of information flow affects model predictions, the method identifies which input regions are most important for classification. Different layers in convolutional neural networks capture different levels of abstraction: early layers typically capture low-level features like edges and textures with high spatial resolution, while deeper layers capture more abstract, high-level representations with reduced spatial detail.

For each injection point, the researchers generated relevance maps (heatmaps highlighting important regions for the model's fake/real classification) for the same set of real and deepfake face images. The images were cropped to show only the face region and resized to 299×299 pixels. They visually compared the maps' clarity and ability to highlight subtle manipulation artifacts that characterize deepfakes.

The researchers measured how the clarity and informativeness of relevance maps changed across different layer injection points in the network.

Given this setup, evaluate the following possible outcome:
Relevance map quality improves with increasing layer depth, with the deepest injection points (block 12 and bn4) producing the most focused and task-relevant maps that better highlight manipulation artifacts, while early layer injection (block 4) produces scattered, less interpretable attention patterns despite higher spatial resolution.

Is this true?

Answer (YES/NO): NO